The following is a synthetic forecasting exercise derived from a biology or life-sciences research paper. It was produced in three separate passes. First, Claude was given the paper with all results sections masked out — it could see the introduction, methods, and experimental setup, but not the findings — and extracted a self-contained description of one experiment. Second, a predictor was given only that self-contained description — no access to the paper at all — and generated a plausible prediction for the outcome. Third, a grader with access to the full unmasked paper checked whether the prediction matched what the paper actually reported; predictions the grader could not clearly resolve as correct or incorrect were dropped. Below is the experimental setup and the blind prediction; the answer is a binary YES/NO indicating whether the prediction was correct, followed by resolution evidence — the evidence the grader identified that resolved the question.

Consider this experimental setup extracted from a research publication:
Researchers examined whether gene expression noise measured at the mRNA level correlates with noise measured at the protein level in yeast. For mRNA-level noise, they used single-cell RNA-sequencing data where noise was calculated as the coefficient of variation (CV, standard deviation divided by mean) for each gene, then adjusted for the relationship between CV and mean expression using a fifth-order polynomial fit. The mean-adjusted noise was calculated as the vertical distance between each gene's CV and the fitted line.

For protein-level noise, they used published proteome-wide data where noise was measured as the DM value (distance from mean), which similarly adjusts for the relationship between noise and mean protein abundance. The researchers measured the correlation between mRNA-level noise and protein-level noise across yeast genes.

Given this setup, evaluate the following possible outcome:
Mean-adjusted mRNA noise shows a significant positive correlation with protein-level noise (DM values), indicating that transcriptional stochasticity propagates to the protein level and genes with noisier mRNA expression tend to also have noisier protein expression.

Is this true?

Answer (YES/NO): YES